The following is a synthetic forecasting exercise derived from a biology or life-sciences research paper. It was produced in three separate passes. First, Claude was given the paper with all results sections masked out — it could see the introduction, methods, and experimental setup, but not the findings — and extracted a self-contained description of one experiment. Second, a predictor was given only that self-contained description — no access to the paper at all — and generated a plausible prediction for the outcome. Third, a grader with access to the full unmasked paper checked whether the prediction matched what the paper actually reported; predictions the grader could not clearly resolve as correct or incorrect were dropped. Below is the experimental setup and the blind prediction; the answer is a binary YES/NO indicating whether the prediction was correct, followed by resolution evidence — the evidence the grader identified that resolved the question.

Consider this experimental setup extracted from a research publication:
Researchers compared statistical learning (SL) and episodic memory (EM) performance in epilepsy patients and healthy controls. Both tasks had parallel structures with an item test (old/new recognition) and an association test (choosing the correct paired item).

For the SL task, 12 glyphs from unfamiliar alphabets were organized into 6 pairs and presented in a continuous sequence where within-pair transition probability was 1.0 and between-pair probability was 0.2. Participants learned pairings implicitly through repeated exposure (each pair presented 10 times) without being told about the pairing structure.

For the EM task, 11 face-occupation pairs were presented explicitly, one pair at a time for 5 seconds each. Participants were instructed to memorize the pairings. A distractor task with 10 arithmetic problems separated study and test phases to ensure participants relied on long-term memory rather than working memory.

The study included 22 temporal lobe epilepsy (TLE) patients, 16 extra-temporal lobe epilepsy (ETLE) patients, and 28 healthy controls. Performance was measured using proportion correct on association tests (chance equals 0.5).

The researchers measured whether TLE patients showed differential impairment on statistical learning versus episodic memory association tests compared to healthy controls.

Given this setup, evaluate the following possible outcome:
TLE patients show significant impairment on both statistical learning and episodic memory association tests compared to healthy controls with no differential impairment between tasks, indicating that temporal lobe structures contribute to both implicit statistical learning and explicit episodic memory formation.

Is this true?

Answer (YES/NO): NO